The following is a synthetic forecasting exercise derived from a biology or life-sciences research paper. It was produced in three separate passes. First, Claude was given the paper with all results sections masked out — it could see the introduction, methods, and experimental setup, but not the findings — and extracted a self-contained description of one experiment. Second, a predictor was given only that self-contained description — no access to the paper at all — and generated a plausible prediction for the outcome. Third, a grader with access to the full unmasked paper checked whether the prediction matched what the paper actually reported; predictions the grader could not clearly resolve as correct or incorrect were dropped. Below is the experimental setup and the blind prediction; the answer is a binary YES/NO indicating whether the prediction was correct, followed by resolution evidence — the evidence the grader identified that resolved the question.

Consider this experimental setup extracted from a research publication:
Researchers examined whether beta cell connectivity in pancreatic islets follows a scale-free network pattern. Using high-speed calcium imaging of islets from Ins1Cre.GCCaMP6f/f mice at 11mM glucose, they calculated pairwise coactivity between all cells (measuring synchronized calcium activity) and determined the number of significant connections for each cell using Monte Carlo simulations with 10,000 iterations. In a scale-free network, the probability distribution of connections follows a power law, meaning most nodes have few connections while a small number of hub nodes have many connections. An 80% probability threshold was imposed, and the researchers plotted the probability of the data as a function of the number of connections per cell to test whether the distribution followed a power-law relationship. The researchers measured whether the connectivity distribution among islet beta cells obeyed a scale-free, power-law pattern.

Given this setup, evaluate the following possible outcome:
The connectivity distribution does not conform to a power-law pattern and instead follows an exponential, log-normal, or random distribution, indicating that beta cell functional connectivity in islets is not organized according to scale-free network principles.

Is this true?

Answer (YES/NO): NO